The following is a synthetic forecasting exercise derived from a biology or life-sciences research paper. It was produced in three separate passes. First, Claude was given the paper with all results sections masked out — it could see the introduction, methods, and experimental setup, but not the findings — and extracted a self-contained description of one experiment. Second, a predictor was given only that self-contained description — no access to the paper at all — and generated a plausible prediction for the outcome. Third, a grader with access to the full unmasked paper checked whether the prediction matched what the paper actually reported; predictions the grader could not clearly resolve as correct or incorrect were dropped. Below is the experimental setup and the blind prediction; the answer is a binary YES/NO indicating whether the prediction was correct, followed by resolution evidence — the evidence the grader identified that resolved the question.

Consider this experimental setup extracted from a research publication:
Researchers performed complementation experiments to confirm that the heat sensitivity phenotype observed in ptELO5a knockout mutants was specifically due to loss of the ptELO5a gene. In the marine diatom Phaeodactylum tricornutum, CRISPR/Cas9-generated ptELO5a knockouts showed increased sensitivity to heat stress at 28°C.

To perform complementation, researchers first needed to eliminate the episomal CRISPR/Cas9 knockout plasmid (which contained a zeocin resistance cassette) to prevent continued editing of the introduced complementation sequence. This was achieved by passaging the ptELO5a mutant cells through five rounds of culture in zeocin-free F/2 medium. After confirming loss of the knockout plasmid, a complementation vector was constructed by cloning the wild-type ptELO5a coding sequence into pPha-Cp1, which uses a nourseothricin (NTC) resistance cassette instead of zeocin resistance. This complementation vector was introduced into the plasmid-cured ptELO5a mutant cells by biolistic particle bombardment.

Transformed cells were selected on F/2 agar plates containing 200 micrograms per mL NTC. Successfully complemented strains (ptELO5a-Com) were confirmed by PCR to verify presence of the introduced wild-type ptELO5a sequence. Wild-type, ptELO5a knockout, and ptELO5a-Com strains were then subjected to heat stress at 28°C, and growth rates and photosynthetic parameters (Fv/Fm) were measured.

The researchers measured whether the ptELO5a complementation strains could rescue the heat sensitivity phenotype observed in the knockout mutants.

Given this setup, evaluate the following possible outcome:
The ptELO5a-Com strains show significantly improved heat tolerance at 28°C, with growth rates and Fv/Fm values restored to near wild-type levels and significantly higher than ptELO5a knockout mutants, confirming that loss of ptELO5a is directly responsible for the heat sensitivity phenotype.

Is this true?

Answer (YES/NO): YES